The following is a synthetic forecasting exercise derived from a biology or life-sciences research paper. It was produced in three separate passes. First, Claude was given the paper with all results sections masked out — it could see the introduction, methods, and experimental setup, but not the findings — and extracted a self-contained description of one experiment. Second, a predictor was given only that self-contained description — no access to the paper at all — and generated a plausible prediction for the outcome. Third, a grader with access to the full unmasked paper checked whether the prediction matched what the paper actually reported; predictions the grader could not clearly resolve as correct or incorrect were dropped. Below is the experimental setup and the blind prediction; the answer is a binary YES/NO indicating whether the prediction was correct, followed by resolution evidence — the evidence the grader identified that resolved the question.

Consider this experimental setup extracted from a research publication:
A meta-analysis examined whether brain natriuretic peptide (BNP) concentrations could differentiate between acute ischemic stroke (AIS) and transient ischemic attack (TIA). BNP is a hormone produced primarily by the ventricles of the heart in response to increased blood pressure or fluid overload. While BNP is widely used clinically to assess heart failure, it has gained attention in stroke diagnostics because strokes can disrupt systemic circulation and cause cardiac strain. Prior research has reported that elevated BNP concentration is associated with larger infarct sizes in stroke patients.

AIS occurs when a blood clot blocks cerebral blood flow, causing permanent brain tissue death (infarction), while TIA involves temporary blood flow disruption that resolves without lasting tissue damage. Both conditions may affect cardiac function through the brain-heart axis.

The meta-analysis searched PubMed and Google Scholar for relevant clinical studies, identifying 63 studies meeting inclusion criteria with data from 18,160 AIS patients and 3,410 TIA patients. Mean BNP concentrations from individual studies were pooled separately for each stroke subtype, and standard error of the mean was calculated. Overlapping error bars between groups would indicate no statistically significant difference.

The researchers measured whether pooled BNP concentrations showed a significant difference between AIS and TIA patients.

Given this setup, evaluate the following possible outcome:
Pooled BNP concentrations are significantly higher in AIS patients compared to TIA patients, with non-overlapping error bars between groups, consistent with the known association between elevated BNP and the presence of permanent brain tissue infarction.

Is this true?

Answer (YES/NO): NO